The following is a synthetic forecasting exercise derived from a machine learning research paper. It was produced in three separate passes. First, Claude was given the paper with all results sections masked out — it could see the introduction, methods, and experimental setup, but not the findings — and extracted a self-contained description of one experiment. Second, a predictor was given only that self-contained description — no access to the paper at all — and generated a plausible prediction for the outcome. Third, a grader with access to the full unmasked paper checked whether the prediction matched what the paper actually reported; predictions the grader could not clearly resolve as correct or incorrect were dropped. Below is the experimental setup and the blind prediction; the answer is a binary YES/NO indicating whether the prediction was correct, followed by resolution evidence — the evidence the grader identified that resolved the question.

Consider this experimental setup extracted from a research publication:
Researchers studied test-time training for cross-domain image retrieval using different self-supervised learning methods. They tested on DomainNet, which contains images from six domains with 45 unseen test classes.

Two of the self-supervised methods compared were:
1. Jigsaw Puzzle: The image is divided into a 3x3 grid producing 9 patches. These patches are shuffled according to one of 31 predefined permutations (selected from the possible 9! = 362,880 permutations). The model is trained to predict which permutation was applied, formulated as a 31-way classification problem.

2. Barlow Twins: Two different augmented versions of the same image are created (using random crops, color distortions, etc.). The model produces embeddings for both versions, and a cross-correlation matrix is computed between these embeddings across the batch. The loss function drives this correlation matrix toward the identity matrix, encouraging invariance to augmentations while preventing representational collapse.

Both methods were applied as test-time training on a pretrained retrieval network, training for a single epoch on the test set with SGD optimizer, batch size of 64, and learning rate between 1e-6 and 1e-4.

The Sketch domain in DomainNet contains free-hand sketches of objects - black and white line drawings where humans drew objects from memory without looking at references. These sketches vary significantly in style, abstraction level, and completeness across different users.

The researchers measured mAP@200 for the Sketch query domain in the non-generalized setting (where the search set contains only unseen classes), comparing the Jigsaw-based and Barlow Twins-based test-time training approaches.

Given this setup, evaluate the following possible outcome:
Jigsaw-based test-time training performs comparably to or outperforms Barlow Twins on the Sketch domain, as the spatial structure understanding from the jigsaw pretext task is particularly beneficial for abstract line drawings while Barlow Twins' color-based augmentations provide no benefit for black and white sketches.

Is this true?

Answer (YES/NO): YES